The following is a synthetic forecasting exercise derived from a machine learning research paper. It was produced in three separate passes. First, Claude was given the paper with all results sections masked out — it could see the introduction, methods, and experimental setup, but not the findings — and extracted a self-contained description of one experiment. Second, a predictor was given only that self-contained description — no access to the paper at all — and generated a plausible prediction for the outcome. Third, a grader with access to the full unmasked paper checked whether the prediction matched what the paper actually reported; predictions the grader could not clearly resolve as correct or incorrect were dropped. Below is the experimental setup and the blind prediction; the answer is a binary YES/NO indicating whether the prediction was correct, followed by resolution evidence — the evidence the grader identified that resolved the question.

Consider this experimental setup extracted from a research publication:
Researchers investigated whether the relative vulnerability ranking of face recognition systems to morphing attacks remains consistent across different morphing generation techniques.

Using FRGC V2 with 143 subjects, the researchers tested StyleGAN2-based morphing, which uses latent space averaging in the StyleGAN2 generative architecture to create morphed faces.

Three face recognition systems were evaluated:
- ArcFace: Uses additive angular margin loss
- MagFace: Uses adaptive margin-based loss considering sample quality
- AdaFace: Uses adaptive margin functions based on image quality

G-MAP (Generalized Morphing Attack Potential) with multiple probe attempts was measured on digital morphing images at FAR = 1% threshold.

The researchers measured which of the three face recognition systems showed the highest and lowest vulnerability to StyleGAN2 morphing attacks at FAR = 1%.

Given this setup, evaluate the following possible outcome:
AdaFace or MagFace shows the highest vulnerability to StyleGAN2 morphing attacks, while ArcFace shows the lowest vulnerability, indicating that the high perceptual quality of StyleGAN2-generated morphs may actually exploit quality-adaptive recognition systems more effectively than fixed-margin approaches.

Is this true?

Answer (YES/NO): NO